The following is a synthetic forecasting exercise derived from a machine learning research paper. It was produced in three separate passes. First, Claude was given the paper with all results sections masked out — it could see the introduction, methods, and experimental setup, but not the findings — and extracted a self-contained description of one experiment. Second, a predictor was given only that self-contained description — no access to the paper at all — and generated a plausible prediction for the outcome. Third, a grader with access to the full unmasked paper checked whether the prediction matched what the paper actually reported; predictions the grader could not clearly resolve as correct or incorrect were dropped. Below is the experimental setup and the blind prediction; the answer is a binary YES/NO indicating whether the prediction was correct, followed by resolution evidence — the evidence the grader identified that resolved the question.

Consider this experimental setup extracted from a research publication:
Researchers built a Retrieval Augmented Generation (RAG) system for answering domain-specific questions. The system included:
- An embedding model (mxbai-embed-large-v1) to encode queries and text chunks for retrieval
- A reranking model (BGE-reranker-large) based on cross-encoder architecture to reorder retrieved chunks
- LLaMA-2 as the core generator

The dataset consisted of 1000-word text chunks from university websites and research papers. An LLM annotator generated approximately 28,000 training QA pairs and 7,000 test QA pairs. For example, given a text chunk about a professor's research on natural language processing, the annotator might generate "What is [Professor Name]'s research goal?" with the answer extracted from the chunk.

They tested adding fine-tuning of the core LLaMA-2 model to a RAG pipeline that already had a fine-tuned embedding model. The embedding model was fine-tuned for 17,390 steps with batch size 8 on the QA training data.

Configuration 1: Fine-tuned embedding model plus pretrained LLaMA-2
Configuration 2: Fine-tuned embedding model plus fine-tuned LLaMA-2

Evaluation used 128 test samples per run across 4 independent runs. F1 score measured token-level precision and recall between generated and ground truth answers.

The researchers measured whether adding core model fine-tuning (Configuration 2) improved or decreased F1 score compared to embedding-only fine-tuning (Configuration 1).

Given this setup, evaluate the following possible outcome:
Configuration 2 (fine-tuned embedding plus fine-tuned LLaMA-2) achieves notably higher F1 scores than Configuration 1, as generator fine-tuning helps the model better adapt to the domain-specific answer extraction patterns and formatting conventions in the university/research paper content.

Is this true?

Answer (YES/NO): NO